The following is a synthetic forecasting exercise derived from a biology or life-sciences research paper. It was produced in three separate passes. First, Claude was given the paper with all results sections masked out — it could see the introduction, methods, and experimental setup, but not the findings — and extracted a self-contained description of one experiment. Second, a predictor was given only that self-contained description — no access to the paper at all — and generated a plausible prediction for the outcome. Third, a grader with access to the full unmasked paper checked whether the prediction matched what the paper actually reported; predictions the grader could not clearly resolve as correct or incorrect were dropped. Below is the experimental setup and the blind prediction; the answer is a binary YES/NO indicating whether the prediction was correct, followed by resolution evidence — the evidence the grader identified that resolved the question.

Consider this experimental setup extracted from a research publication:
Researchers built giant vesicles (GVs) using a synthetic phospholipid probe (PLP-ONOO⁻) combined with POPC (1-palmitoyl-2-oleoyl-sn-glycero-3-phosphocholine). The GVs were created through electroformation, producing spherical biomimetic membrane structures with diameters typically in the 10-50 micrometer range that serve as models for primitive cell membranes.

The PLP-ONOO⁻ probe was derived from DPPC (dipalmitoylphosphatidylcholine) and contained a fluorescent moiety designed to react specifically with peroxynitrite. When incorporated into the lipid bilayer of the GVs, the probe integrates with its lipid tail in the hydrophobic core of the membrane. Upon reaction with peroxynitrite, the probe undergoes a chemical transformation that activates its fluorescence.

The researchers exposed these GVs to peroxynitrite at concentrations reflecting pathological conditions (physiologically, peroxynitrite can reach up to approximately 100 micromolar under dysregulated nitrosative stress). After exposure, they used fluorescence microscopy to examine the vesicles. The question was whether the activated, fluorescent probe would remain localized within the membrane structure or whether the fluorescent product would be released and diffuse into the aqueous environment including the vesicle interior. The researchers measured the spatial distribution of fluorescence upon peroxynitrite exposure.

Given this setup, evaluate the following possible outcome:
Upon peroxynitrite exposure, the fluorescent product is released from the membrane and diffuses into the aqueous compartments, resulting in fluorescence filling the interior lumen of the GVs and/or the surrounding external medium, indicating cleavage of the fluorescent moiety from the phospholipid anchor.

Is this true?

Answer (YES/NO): NO